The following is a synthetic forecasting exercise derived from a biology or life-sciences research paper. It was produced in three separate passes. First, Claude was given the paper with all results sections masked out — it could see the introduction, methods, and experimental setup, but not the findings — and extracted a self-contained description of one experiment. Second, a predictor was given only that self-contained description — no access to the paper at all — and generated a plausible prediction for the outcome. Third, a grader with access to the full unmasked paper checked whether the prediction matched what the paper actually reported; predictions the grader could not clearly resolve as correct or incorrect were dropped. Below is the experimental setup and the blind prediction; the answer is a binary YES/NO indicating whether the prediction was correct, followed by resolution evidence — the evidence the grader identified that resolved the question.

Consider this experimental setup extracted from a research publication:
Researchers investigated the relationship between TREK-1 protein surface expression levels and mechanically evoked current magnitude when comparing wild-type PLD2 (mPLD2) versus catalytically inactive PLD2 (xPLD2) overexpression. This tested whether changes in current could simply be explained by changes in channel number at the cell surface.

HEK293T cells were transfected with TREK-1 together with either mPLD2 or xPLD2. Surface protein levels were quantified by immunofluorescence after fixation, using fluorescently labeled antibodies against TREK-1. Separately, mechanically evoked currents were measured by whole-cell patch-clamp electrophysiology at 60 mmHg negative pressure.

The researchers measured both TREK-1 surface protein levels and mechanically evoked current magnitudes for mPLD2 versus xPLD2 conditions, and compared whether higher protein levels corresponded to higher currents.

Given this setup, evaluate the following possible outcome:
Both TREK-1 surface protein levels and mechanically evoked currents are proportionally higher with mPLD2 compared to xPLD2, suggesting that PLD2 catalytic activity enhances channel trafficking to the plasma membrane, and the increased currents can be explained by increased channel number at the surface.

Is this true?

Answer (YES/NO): NO